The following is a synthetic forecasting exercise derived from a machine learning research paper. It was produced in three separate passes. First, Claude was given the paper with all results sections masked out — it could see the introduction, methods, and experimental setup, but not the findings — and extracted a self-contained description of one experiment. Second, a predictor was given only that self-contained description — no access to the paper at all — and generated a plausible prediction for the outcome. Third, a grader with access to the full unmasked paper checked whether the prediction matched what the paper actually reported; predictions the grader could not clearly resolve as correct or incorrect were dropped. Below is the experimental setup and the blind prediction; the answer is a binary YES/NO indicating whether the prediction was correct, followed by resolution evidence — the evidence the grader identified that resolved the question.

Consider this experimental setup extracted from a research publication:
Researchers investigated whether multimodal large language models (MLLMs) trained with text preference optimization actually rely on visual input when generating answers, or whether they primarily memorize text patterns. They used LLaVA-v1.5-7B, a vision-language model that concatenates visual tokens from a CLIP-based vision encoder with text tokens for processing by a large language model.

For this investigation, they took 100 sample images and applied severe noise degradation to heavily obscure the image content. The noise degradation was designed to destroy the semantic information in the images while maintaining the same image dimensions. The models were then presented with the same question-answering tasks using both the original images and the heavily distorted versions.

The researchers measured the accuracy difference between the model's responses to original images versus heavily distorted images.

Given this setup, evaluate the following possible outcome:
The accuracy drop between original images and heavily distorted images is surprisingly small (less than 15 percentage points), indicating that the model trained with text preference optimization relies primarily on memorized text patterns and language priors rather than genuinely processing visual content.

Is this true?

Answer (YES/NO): YES